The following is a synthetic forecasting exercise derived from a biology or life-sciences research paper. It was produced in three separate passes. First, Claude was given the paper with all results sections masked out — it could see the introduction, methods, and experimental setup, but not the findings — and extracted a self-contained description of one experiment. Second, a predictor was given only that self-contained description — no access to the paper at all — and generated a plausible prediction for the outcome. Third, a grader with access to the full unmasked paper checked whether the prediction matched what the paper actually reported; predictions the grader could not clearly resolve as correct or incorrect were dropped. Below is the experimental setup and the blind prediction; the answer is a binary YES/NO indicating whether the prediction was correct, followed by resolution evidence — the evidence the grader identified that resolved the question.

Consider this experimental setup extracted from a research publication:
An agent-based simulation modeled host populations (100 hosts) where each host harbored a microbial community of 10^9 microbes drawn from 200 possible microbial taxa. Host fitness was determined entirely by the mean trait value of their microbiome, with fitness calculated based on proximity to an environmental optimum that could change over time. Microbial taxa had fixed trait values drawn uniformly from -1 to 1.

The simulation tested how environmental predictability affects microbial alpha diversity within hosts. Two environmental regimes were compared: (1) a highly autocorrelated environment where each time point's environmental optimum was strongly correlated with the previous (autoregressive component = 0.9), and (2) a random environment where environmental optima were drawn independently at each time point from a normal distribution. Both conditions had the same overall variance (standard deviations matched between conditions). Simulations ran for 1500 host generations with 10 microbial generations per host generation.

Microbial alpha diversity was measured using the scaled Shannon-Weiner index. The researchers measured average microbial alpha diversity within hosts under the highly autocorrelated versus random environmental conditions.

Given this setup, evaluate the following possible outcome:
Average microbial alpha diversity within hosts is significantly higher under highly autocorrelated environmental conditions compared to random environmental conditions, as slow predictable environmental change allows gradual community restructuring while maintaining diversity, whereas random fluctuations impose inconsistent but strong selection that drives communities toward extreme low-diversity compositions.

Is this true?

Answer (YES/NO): YES